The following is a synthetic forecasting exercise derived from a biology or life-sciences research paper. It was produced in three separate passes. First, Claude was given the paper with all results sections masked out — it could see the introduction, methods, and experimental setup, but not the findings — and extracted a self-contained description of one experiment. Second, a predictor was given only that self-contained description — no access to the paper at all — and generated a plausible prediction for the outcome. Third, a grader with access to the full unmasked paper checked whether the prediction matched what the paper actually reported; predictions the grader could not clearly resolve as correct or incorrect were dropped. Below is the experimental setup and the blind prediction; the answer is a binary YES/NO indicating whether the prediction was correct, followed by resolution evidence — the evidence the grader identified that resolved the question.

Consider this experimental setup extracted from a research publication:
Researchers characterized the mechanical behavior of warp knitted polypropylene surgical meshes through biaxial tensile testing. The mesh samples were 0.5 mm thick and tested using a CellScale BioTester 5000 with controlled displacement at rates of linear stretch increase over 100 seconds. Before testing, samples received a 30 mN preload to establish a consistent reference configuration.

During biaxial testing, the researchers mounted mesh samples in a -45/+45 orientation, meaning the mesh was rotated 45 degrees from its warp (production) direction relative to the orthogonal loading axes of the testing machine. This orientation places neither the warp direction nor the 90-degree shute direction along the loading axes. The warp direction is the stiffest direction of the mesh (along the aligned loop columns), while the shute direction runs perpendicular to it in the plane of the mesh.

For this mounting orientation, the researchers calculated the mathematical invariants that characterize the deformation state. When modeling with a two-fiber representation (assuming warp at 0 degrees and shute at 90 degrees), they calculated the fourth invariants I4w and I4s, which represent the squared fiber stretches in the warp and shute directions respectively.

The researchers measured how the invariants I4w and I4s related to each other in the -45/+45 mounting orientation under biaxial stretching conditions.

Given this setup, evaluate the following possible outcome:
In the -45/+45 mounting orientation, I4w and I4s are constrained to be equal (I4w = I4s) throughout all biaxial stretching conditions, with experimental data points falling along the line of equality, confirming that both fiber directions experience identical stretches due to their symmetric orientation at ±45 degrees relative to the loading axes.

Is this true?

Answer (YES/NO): YES